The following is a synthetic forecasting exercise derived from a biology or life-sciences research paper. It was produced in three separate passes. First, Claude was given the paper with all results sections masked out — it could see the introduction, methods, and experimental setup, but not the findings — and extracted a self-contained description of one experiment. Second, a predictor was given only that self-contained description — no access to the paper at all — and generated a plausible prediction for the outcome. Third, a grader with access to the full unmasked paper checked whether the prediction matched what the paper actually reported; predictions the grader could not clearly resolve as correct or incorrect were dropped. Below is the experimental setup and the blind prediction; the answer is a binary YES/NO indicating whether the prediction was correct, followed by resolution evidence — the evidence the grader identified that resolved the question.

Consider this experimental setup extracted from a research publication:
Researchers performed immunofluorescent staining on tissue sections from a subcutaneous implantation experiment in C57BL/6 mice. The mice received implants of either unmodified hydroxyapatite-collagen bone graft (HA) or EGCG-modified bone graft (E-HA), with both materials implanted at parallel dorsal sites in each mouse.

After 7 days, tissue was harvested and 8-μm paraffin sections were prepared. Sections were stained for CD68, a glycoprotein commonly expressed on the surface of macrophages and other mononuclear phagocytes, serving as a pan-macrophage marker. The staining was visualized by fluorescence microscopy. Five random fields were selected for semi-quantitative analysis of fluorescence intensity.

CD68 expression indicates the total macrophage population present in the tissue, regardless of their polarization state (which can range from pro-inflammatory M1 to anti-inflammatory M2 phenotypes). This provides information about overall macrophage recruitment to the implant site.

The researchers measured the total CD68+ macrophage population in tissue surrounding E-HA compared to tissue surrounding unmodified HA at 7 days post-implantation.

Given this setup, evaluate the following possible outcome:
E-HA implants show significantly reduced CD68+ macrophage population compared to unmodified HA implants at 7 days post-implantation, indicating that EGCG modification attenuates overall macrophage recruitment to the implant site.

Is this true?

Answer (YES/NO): NO